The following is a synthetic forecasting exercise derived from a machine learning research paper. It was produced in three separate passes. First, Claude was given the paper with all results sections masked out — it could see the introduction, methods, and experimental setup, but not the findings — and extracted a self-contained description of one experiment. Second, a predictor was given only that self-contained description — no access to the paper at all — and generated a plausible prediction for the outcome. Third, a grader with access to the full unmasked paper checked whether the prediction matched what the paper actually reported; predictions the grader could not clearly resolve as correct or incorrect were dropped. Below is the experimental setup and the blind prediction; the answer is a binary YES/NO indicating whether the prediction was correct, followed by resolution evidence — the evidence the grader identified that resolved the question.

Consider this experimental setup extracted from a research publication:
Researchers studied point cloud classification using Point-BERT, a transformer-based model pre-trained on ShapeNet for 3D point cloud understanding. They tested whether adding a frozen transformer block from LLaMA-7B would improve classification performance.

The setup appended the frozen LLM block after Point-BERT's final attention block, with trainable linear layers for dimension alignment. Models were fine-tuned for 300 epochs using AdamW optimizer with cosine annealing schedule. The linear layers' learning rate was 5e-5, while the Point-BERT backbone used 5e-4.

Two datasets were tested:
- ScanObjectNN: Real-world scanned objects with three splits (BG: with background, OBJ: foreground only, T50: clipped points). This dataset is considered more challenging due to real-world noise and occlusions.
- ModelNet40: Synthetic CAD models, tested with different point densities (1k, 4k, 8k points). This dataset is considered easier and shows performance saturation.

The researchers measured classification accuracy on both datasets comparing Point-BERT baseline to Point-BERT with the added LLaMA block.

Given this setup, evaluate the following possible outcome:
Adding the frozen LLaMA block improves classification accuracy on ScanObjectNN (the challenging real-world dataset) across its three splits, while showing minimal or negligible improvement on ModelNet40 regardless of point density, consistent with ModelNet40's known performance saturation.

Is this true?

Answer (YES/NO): NO